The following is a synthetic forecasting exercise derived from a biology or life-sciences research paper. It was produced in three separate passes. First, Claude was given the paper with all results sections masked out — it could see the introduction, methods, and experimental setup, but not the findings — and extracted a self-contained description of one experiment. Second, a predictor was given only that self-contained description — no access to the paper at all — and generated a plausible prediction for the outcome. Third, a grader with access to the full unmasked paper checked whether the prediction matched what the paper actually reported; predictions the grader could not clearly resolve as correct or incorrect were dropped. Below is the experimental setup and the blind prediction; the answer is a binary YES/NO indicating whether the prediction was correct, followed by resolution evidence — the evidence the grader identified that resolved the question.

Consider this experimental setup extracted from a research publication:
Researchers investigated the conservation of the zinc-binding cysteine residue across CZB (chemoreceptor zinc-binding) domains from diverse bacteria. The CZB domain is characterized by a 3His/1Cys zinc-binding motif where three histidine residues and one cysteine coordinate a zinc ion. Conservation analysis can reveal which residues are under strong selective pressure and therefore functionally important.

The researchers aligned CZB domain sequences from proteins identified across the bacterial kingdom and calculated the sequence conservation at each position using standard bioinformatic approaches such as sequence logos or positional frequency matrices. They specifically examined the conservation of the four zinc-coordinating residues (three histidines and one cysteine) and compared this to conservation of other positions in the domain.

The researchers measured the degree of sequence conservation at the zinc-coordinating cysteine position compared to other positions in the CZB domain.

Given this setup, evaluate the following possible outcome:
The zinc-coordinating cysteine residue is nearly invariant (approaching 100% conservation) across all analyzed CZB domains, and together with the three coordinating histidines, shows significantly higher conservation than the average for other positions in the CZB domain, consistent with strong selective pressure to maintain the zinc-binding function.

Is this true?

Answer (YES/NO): YES